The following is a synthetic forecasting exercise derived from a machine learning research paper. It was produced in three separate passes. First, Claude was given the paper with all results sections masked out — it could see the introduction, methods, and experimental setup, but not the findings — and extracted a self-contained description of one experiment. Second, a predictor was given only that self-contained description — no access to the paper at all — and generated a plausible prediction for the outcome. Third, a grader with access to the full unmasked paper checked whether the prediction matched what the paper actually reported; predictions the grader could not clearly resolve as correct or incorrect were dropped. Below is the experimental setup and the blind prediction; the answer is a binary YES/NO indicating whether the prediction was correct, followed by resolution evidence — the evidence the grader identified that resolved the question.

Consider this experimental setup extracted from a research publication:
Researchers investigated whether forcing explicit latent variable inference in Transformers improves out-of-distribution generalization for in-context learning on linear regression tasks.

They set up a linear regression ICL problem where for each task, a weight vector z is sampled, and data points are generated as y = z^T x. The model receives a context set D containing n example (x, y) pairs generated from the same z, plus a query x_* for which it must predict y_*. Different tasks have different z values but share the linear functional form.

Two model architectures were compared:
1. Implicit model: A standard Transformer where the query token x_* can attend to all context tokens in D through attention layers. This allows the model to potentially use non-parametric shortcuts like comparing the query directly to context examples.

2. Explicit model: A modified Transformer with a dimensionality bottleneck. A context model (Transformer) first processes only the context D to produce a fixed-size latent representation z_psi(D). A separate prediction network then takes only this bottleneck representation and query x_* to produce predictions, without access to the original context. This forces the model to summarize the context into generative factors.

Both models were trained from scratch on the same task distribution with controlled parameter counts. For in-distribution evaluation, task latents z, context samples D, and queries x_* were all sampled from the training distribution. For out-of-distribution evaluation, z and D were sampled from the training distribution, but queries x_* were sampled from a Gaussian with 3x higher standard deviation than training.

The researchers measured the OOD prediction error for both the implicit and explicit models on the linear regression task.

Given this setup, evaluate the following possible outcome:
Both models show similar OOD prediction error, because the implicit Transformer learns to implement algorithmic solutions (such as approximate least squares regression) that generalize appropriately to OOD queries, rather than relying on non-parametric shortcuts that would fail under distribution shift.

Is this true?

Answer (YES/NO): NO